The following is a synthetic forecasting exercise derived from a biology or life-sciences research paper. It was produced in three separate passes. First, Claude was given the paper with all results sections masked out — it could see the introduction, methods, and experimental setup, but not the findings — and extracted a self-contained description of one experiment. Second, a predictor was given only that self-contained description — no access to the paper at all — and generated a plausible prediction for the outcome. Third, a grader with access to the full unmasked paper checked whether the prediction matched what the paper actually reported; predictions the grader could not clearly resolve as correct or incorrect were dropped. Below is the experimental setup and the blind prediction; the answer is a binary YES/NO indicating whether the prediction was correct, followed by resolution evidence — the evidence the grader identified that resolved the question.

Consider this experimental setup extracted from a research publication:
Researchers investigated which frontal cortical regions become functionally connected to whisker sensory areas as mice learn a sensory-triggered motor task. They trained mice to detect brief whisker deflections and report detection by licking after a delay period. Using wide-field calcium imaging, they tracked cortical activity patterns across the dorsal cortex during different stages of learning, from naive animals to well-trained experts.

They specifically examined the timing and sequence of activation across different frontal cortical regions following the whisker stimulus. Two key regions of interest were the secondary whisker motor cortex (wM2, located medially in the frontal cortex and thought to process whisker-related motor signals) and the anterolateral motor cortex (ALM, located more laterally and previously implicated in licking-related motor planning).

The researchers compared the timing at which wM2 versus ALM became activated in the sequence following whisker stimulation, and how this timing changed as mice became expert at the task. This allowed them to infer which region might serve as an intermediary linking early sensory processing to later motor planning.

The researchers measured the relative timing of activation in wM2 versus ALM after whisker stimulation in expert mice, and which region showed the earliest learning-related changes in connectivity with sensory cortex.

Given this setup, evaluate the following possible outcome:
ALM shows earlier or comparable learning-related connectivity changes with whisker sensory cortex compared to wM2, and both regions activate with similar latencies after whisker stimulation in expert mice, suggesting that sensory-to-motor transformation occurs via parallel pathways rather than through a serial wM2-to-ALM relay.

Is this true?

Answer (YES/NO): NO